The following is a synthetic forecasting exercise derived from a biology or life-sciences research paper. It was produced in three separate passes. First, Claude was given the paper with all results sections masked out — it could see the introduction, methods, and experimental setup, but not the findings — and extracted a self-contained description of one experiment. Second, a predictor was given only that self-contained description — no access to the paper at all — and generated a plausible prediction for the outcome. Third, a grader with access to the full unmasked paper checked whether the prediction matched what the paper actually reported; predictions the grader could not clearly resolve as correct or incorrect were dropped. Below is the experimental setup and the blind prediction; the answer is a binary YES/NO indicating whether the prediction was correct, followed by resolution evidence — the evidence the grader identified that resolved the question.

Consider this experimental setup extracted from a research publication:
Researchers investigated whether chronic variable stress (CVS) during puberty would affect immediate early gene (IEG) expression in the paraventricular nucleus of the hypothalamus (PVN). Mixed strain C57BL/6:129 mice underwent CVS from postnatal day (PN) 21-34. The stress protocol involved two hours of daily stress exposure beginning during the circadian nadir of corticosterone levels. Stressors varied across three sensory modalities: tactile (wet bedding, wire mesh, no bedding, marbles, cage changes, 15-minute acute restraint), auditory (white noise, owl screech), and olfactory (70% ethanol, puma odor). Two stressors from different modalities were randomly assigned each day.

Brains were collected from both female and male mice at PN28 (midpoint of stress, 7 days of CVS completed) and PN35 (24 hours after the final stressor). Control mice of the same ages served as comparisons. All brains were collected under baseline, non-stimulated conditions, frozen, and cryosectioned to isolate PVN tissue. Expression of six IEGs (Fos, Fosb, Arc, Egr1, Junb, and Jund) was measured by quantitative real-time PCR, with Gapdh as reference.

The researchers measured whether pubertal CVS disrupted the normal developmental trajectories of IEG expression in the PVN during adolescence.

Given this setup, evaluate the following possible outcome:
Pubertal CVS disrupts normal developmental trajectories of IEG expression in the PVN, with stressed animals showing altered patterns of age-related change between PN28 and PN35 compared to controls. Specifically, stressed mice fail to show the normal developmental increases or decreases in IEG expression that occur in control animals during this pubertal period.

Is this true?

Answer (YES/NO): YES